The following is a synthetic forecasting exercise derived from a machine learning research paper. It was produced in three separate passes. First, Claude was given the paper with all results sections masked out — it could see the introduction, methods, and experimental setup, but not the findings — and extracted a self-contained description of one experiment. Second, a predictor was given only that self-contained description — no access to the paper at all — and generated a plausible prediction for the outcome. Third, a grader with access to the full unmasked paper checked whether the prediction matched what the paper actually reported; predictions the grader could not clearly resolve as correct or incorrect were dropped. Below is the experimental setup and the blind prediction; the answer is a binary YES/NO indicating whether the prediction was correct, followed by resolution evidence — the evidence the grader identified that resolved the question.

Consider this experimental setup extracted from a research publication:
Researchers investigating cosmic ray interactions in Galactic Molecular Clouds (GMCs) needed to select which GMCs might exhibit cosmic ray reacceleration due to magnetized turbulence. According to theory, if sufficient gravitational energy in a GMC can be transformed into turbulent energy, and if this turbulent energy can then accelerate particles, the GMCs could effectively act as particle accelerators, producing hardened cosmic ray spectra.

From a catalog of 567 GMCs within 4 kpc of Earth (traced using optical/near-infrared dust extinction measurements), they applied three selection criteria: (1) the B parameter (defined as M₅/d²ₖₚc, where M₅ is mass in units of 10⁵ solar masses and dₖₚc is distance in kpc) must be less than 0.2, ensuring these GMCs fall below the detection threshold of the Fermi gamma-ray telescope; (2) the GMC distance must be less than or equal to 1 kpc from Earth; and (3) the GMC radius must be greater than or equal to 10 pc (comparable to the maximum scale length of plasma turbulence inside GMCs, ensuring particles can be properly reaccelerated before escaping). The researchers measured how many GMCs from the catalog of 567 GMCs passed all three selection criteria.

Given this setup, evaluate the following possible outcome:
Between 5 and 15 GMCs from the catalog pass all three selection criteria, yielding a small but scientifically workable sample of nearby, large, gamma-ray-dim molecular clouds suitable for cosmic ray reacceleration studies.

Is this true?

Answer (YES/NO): YES